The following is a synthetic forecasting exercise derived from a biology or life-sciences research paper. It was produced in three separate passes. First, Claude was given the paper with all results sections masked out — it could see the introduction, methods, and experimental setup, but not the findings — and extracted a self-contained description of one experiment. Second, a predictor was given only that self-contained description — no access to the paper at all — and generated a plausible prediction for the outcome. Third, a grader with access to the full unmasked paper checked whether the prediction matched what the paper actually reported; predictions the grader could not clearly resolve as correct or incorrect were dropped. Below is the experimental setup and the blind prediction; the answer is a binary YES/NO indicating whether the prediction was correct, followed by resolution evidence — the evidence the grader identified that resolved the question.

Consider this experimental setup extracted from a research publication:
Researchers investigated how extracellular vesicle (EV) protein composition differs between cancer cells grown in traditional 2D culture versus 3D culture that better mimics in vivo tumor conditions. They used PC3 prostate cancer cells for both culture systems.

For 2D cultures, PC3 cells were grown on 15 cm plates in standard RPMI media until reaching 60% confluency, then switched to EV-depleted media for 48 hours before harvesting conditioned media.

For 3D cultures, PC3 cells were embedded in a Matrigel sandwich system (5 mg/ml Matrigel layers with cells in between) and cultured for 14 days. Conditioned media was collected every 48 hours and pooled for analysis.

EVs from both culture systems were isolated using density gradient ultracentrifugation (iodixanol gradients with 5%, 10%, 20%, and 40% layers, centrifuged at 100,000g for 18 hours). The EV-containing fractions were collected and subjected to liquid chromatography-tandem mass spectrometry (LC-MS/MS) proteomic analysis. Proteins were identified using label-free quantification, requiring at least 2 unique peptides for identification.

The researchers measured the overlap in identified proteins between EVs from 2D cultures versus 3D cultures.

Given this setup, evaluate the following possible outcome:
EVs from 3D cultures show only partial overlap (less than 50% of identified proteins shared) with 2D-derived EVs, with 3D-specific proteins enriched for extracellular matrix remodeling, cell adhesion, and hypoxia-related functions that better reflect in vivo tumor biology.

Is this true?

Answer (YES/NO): NO